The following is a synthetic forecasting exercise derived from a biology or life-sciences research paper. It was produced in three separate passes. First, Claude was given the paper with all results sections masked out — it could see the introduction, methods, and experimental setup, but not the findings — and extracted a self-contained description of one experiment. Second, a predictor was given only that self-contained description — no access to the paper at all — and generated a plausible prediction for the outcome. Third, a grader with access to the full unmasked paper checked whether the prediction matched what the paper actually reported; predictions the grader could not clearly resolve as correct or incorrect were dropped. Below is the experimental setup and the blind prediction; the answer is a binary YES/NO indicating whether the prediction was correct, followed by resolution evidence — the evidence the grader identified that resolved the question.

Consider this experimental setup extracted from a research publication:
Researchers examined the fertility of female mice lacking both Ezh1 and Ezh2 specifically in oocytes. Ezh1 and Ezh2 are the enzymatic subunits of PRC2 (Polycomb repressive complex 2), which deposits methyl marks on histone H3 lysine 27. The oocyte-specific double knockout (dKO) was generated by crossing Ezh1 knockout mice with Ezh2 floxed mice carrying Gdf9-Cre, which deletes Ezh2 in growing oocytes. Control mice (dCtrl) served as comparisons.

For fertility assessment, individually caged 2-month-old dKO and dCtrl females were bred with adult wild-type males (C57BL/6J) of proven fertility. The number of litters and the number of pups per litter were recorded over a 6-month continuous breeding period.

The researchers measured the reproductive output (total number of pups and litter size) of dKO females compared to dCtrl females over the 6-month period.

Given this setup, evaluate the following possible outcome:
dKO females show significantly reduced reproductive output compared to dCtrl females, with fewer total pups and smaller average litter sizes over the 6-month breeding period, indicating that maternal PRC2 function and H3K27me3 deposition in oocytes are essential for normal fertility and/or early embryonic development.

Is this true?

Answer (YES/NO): YES